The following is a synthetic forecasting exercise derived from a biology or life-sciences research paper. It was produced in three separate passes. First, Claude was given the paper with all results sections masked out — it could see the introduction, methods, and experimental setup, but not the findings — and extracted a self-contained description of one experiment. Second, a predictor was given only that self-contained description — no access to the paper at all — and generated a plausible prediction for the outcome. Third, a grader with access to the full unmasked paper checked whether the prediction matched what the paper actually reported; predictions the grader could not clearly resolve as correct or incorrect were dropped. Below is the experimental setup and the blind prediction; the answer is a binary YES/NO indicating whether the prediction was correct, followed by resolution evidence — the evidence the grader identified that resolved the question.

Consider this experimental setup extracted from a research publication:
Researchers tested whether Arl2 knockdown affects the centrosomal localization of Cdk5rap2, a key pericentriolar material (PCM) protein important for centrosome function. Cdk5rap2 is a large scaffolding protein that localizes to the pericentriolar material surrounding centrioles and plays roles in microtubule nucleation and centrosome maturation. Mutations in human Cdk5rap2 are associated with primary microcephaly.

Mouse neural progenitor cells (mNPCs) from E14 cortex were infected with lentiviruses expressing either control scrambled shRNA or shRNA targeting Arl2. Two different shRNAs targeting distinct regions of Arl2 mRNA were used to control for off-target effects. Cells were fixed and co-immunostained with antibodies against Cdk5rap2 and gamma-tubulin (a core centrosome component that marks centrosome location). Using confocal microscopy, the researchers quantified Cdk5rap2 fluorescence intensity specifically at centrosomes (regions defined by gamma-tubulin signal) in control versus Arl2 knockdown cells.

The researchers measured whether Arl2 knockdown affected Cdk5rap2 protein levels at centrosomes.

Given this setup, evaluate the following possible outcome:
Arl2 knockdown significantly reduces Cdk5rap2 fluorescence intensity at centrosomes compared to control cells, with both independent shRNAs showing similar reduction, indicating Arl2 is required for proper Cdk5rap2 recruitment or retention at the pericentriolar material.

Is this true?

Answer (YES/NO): NO